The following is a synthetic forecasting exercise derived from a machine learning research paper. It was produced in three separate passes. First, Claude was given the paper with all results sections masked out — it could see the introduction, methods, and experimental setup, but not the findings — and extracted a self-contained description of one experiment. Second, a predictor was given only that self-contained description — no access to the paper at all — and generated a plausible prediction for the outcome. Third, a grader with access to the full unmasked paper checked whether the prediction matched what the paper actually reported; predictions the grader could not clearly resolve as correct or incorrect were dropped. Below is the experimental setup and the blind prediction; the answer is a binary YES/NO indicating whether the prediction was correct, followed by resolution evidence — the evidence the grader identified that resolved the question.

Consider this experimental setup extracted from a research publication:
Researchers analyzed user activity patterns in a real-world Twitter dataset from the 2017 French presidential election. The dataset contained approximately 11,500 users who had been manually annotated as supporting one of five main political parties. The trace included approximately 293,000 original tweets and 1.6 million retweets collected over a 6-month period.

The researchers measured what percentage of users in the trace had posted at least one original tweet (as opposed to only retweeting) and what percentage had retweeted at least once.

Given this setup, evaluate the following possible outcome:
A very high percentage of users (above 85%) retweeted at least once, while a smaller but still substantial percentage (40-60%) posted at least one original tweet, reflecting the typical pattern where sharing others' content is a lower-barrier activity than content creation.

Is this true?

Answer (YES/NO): NO